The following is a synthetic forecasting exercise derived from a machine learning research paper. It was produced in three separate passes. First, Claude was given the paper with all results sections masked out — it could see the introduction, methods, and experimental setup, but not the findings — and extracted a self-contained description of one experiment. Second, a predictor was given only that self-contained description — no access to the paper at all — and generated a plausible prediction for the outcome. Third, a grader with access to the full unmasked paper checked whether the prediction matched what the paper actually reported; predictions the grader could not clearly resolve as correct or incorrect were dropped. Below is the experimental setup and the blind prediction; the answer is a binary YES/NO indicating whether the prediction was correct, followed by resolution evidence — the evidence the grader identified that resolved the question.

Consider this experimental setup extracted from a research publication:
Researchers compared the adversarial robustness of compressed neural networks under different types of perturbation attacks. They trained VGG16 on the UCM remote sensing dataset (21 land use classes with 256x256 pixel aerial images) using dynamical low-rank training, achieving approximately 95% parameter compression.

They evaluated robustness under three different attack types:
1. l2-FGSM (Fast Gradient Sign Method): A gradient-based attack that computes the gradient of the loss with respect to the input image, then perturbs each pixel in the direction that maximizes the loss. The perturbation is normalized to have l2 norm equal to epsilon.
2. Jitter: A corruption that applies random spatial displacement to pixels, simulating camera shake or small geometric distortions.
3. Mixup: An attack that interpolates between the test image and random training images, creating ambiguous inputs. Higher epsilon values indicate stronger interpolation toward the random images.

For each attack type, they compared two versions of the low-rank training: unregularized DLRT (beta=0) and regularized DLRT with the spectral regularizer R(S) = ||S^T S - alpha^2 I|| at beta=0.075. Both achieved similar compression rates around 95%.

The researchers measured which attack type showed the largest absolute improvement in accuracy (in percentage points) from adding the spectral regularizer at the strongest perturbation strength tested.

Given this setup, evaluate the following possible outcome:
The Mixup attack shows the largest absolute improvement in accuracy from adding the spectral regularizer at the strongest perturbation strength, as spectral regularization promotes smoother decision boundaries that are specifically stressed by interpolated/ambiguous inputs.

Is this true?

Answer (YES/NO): YES